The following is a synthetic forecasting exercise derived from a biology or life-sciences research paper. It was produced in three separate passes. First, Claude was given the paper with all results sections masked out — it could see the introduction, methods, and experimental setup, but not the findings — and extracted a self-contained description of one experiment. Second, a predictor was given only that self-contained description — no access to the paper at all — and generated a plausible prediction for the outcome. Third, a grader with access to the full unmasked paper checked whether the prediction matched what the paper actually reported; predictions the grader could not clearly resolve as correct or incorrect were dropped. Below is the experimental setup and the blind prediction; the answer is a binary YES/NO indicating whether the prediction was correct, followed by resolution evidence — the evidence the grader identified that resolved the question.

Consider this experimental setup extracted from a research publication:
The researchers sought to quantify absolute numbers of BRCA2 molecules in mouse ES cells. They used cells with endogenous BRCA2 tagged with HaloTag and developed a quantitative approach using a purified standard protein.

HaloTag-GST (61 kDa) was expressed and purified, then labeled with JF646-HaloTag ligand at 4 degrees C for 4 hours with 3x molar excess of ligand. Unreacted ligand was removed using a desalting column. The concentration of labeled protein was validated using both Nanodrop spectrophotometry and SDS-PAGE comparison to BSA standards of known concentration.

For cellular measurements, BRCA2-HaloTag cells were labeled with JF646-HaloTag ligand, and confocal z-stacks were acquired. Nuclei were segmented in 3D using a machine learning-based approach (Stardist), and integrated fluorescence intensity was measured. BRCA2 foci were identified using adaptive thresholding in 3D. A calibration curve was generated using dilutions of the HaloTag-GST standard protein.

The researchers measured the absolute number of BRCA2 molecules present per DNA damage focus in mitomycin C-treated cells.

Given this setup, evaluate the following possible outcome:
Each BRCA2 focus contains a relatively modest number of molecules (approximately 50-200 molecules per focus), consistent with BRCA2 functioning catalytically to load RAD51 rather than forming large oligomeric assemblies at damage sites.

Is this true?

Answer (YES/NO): NO